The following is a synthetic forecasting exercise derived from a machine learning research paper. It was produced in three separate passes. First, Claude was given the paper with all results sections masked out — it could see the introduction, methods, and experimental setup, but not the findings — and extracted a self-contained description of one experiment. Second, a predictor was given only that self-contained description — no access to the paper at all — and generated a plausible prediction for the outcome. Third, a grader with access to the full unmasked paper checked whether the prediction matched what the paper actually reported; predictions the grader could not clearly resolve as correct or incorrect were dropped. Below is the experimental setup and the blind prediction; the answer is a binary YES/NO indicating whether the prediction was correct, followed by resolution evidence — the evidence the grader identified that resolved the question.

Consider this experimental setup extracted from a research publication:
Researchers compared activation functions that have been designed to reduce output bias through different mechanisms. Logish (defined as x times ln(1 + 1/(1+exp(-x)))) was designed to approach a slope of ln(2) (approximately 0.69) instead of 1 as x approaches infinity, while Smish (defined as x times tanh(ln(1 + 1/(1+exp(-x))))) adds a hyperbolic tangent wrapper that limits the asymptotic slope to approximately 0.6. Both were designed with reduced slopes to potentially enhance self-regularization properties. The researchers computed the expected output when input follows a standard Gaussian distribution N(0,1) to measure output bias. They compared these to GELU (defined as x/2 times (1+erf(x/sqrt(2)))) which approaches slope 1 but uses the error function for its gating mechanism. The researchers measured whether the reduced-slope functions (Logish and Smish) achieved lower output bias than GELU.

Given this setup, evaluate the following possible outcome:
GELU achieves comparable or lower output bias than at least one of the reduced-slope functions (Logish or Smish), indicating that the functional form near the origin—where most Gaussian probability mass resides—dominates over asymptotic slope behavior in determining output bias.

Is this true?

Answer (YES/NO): NO